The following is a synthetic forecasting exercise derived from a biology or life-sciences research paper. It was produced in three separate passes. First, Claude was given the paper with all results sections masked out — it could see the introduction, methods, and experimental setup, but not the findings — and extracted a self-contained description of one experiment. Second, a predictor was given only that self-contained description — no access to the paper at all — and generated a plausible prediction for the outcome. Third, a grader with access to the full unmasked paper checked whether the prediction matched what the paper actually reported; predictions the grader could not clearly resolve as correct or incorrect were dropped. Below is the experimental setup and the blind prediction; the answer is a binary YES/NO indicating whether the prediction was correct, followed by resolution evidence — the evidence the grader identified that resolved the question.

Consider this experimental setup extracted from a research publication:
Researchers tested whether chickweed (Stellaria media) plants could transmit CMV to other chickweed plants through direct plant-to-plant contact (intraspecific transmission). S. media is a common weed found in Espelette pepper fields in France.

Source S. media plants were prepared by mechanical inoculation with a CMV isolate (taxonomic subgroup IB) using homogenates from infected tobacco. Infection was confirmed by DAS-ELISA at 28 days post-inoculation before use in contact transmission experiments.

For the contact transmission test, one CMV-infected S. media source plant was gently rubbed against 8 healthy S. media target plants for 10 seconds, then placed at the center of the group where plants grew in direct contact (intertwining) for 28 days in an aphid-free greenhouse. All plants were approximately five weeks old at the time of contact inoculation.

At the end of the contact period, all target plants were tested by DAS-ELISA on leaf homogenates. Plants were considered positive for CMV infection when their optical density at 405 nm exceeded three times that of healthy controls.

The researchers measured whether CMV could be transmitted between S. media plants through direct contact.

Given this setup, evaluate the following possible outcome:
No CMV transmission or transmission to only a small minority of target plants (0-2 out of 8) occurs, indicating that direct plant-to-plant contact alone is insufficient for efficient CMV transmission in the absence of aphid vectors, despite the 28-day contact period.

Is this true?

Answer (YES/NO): NO